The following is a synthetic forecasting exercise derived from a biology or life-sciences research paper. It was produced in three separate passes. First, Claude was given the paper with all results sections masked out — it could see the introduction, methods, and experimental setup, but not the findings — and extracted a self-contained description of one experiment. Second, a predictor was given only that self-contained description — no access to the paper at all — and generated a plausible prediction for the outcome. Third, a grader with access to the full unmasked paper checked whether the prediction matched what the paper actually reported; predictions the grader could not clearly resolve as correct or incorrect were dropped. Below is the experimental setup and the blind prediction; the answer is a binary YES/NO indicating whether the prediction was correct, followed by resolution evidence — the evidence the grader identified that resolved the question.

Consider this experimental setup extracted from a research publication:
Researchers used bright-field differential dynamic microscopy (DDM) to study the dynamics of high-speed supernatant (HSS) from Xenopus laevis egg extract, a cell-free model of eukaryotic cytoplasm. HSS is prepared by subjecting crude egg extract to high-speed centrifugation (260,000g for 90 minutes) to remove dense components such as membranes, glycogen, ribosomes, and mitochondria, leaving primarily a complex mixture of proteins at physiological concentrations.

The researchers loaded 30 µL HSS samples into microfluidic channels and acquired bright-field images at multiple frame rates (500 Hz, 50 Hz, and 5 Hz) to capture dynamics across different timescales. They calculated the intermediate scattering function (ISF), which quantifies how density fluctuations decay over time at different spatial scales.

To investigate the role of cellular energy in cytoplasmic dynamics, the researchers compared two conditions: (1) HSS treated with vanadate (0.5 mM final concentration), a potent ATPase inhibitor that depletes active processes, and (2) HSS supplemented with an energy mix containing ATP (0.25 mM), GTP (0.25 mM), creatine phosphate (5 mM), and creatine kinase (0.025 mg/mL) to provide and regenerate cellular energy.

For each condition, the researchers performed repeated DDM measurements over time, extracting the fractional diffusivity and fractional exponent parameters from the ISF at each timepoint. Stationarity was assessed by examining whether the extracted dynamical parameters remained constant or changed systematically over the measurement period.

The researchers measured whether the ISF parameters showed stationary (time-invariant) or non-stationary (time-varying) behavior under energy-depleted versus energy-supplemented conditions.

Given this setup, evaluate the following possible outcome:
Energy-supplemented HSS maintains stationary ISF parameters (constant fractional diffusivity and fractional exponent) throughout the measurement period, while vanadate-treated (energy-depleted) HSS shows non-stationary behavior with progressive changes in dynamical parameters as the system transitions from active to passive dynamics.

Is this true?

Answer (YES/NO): NO